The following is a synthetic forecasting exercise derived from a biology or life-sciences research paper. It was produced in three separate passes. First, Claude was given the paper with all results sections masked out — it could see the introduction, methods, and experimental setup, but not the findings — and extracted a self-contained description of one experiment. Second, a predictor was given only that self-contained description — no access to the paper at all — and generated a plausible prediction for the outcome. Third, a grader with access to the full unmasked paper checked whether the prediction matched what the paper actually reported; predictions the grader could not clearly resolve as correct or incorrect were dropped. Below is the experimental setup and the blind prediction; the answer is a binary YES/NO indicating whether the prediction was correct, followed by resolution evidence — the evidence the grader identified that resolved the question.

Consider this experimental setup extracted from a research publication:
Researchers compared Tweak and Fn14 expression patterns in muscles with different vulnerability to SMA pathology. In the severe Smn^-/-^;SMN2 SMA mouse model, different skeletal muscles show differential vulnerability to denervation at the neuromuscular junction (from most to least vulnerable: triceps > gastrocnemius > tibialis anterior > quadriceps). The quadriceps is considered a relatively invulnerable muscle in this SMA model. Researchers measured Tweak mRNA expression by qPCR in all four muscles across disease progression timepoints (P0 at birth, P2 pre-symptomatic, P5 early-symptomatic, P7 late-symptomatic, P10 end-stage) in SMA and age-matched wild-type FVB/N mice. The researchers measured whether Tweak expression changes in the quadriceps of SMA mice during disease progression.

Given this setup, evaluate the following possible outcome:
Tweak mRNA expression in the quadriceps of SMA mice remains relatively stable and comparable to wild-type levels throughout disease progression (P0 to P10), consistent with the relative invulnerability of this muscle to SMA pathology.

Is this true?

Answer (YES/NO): YES